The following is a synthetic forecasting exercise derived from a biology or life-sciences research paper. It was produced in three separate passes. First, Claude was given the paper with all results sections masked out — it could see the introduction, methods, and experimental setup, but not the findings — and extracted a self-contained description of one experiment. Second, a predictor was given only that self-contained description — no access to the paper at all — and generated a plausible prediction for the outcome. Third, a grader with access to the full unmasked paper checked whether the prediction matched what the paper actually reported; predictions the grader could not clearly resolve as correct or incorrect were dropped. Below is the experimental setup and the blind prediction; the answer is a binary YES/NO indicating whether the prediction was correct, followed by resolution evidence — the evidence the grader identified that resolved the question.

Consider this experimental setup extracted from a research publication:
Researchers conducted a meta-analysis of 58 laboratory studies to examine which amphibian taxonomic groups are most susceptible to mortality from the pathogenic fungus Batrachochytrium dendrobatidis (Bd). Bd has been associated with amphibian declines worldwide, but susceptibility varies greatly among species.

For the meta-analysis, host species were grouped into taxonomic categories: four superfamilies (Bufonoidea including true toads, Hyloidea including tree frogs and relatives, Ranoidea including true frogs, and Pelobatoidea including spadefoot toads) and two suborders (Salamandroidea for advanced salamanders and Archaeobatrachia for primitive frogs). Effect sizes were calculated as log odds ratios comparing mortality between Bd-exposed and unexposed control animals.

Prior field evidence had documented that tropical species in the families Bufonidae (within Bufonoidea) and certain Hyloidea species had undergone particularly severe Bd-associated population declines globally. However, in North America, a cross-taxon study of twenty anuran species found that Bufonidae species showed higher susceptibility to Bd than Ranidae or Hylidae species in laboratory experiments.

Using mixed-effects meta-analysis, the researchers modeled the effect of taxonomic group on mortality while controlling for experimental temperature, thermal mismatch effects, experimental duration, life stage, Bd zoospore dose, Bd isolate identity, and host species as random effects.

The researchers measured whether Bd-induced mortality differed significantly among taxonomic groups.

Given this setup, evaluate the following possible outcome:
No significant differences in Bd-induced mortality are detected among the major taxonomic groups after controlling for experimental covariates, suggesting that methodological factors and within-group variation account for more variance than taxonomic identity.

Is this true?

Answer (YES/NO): NO